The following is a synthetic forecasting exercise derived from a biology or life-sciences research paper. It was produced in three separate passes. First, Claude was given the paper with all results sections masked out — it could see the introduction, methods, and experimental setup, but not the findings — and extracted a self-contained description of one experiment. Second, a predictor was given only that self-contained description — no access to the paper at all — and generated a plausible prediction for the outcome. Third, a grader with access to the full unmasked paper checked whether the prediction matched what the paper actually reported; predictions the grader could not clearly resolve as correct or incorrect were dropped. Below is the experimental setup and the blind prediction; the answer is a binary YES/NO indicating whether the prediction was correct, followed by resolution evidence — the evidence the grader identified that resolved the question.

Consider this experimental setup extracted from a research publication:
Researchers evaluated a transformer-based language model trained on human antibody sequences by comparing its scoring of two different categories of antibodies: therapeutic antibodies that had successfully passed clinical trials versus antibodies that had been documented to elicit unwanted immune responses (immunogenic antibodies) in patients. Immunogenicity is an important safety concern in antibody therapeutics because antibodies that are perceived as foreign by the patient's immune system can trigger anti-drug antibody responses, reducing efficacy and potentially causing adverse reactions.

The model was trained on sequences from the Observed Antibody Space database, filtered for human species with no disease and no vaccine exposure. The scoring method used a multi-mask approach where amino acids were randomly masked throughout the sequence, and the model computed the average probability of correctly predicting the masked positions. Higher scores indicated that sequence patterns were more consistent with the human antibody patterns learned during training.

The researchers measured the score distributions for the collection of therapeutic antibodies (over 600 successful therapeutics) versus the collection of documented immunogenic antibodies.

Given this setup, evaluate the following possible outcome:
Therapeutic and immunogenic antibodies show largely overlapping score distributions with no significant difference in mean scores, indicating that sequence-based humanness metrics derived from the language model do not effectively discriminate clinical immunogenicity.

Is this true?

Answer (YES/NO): NO